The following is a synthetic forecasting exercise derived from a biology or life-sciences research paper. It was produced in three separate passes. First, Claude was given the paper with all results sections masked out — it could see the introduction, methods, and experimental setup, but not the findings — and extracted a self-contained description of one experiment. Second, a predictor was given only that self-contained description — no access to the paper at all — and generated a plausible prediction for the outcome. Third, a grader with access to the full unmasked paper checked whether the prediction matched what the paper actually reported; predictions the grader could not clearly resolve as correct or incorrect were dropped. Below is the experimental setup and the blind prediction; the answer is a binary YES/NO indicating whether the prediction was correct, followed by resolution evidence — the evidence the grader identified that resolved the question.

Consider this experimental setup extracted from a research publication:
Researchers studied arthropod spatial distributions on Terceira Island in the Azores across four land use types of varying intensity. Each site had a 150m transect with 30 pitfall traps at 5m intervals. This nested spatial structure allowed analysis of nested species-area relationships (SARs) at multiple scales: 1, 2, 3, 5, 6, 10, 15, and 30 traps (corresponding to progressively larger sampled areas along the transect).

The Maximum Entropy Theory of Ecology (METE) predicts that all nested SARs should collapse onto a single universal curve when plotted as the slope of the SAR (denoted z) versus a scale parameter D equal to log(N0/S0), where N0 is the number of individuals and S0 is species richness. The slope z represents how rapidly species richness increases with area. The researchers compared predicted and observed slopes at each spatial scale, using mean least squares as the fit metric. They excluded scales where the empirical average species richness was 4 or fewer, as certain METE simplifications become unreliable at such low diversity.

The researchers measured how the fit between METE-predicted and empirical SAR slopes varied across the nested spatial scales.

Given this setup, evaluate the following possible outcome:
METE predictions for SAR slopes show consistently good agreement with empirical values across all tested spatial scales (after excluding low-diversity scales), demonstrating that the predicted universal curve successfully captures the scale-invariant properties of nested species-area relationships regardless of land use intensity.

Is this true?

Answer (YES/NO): NO